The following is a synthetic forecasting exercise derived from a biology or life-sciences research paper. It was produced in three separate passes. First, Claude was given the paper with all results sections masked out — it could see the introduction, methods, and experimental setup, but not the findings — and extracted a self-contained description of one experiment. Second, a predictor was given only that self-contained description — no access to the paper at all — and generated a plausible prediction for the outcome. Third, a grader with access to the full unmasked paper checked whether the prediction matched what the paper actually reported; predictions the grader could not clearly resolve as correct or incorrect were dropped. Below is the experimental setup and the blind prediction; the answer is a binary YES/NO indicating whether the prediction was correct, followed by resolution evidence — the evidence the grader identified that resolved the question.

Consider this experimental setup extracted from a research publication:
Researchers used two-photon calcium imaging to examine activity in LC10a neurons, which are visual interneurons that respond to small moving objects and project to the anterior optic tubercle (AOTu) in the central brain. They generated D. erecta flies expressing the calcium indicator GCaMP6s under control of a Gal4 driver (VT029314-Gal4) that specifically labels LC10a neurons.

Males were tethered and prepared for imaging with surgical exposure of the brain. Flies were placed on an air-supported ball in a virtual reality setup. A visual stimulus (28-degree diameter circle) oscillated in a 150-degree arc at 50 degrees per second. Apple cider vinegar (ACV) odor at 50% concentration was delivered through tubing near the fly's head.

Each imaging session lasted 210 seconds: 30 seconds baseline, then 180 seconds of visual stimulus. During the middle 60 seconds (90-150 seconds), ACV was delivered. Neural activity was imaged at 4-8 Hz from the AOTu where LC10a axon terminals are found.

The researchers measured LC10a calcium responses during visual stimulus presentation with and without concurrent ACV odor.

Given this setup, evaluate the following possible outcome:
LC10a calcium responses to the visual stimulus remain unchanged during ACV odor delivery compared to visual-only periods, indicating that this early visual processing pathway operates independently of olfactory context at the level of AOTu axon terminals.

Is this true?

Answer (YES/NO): YES